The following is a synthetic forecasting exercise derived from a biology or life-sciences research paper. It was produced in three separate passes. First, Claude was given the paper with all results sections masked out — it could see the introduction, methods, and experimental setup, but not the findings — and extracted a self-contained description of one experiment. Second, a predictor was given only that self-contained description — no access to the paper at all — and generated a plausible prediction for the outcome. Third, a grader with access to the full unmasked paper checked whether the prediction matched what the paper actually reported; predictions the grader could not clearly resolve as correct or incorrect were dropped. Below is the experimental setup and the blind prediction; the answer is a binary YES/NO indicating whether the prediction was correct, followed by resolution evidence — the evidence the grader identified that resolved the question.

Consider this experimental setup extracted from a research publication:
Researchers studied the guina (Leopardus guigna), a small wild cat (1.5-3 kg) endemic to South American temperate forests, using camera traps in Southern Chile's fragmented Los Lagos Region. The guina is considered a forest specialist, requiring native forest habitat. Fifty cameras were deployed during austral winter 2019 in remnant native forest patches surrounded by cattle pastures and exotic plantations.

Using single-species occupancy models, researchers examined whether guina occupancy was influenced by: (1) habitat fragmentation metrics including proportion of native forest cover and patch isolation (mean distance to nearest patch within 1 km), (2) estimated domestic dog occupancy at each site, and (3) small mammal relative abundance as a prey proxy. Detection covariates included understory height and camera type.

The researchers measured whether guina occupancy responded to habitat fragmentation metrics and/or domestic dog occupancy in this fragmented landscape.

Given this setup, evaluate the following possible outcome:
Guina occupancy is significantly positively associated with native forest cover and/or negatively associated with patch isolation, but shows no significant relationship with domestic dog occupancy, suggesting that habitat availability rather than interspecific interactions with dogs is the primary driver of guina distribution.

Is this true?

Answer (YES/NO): NO